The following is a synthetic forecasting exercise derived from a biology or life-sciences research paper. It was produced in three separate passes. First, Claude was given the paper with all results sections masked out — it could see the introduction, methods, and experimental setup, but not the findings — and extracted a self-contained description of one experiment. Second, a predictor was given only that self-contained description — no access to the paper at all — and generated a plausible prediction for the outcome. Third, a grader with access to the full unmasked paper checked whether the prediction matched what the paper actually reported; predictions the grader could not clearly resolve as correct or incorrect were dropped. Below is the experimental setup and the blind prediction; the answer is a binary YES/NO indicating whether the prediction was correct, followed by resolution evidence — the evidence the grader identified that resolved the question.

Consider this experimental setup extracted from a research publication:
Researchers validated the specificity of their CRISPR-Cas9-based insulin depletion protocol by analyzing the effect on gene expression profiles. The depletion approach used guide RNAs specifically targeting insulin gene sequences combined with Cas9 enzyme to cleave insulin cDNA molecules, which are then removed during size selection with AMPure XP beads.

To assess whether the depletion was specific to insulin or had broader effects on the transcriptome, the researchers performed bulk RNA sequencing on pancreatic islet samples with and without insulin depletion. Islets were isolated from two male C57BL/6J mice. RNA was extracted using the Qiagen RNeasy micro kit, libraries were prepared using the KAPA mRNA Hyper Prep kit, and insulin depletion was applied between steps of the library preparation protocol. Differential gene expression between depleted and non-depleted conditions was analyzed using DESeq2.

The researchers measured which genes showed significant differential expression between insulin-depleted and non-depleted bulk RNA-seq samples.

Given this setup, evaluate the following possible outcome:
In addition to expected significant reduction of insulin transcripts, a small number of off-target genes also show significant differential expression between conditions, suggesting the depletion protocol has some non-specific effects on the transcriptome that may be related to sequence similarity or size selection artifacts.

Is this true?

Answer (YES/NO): NO